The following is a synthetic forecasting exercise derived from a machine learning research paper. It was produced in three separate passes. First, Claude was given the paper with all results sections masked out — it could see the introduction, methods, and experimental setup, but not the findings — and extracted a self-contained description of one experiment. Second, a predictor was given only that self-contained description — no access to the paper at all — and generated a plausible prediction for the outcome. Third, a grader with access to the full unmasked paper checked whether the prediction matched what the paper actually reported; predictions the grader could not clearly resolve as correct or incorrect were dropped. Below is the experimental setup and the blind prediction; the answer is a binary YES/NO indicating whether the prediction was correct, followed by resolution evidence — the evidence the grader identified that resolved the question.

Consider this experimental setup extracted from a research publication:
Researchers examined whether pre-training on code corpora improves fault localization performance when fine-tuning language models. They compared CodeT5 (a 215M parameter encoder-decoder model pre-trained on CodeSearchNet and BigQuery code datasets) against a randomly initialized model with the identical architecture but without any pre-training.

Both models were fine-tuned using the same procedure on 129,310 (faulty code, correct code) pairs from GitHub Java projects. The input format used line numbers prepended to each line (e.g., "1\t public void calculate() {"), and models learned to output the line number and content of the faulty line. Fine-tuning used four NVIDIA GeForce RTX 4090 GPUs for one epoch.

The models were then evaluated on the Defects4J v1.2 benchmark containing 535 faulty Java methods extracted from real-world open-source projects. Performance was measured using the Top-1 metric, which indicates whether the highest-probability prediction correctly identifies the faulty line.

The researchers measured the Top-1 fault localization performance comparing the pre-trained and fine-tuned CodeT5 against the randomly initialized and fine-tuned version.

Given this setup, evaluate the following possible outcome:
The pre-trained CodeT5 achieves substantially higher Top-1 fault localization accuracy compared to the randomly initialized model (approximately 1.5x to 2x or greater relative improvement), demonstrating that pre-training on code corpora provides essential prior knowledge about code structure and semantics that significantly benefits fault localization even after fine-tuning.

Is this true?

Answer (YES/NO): YES